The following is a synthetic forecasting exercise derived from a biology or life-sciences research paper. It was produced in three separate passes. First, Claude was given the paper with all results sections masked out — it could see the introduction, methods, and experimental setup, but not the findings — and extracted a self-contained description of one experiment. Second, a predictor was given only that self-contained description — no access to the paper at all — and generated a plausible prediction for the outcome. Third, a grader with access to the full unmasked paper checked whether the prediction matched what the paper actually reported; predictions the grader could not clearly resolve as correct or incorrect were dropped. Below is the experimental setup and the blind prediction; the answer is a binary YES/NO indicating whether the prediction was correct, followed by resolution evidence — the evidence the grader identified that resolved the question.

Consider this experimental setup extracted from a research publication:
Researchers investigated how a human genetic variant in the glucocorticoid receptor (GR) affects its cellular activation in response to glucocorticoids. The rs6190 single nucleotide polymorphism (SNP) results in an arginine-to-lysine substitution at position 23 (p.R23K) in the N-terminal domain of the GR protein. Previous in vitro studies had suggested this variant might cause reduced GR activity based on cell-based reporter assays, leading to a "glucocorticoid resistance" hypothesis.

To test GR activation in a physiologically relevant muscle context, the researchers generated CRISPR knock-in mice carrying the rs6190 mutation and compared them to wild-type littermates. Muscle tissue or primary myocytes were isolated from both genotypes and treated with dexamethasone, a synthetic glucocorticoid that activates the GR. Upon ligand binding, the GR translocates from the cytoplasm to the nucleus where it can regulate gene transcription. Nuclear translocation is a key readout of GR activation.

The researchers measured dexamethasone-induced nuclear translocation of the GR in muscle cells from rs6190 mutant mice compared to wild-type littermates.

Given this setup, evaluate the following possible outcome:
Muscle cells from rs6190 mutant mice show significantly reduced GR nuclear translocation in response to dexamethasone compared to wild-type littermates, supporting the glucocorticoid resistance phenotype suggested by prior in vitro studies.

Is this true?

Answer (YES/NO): NO